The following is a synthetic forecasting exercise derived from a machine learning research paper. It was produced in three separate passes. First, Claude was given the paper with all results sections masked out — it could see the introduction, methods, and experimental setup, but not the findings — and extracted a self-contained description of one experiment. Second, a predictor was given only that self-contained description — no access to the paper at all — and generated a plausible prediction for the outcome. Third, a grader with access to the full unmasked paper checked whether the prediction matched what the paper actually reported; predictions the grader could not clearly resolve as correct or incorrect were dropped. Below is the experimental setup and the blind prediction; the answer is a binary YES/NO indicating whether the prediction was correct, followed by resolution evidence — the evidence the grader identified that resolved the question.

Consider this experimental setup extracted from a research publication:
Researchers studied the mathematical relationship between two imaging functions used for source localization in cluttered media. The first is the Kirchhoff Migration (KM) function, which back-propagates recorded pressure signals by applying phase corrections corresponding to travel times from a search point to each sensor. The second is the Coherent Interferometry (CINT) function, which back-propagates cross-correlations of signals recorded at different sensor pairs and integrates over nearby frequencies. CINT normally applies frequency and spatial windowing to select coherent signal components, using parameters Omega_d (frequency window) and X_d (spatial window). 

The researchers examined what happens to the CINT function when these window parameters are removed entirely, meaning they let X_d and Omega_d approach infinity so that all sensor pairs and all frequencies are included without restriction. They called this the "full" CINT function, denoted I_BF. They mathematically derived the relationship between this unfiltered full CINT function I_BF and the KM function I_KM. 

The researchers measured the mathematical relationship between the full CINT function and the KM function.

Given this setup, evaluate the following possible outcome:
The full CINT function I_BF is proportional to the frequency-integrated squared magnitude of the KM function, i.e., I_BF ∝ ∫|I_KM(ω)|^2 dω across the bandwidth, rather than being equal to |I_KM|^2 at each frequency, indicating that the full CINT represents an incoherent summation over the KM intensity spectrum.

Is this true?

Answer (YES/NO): NO